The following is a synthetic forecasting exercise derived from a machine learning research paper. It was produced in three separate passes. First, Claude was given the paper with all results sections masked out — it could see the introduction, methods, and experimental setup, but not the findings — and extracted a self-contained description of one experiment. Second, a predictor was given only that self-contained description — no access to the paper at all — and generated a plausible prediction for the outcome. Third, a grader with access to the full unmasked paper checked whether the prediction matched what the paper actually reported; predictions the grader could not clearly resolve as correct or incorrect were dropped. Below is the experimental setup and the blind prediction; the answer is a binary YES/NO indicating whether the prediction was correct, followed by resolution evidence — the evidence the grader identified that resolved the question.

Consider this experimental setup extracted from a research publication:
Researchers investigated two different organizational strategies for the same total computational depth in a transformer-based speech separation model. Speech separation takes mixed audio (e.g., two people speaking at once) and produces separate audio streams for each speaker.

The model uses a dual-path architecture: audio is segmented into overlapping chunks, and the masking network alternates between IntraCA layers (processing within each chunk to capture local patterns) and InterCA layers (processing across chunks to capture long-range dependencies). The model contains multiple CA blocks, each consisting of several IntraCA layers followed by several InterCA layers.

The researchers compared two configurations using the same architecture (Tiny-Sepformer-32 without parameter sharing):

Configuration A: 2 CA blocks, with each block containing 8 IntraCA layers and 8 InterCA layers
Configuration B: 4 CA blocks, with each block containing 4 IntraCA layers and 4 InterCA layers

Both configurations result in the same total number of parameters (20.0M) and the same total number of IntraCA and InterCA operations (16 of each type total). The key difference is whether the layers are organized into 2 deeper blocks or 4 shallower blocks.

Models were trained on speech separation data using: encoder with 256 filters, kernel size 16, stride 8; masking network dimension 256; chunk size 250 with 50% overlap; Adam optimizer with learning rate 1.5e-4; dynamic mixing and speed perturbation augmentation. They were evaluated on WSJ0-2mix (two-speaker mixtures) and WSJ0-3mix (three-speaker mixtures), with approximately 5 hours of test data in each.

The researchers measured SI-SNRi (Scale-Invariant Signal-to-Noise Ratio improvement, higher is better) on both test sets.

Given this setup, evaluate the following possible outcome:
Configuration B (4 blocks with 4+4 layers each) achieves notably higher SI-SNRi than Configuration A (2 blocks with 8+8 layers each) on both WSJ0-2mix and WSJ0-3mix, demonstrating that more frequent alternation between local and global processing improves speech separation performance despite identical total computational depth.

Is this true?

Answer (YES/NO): NO